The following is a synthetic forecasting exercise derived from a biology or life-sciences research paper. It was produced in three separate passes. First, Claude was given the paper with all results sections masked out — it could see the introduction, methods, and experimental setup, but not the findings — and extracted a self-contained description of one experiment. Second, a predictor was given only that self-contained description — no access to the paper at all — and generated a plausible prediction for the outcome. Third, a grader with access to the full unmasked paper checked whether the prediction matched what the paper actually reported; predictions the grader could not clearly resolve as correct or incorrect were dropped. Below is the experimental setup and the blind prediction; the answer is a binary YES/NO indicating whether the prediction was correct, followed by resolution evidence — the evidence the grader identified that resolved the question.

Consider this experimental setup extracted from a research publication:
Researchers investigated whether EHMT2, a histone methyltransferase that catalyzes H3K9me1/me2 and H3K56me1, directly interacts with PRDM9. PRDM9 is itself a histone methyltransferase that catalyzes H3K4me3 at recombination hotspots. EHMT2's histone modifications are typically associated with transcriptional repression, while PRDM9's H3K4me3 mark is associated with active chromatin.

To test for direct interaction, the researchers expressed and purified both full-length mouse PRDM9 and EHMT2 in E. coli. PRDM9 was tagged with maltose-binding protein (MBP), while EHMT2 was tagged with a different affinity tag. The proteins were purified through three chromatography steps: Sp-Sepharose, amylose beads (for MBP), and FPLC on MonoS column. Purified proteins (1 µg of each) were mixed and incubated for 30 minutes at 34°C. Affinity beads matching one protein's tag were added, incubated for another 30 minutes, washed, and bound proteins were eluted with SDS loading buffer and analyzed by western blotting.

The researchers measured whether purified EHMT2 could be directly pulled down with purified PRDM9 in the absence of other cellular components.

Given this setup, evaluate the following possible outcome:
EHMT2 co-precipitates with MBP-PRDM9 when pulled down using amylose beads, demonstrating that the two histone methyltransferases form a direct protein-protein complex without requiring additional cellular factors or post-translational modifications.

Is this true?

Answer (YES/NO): YES